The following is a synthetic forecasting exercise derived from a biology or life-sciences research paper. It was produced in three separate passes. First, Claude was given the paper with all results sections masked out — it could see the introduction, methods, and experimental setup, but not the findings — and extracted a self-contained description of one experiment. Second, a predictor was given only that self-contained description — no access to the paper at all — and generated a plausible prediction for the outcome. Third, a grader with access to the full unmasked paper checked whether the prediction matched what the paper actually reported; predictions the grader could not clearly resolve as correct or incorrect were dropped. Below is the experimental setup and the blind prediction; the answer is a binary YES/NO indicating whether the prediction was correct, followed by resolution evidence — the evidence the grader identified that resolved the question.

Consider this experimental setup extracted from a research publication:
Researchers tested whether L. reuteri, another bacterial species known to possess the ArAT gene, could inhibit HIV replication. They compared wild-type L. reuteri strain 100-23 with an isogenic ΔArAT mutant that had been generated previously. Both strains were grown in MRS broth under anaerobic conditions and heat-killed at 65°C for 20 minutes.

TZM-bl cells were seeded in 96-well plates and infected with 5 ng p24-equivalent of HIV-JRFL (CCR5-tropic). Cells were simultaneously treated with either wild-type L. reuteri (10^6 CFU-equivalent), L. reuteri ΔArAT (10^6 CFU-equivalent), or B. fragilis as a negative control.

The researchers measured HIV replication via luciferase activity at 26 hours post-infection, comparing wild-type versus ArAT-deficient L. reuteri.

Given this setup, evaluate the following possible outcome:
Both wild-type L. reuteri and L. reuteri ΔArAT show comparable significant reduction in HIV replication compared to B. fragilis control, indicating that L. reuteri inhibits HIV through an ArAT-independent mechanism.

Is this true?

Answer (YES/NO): NO